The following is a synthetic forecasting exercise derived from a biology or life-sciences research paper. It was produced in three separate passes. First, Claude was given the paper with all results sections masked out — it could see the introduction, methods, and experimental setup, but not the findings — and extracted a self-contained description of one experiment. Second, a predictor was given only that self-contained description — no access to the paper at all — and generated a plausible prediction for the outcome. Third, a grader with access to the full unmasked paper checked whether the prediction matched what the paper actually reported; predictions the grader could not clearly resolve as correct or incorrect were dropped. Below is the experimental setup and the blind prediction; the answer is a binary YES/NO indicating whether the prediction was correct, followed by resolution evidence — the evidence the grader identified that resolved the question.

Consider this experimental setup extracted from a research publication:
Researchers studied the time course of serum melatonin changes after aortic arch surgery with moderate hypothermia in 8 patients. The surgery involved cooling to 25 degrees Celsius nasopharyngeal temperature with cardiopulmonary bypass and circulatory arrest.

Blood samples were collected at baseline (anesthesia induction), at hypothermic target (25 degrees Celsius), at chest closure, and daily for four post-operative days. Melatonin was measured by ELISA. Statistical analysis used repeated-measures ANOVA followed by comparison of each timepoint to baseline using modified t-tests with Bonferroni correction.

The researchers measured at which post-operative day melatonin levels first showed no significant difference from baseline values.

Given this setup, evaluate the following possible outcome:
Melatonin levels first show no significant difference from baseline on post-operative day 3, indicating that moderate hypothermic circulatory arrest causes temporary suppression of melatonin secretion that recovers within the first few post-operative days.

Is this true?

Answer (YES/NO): NO